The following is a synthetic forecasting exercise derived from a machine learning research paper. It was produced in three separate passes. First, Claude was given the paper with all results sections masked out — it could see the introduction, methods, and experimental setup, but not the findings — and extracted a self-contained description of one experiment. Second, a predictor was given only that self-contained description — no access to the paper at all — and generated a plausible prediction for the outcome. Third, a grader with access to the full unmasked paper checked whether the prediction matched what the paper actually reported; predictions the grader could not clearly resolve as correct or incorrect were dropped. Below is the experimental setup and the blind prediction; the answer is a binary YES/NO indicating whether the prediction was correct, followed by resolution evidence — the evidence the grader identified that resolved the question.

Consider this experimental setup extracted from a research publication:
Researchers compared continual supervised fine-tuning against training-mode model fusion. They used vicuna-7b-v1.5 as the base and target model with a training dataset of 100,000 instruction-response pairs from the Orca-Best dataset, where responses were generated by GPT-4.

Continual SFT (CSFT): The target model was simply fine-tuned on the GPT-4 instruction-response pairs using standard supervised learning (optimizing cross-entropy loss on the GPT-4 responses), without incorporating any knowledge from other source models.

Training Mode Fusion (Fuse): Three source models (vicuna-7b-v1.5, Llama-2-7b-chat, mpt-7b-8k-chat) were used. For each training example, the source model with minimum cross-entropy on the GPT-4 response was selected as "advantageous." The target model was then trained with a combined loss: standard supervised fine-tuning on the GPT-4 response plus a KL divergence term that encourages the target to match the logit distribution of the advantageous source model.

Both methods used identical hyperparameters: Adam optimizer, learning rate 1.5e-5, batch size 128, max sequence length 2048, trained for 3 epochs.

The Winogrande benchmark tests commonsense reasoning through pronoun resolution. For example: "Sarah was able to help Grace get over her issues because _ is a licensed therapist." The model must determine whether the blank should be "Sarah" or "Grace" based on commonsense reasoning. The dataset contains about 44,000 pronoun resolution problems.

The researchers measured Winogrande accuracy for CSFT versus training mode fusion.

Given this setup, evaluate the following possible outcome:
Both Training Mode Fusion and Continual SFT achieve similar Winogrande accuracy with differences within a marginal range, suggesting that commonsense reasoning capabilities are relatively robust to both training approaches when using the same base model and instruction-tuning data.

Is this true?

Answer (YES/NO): NO